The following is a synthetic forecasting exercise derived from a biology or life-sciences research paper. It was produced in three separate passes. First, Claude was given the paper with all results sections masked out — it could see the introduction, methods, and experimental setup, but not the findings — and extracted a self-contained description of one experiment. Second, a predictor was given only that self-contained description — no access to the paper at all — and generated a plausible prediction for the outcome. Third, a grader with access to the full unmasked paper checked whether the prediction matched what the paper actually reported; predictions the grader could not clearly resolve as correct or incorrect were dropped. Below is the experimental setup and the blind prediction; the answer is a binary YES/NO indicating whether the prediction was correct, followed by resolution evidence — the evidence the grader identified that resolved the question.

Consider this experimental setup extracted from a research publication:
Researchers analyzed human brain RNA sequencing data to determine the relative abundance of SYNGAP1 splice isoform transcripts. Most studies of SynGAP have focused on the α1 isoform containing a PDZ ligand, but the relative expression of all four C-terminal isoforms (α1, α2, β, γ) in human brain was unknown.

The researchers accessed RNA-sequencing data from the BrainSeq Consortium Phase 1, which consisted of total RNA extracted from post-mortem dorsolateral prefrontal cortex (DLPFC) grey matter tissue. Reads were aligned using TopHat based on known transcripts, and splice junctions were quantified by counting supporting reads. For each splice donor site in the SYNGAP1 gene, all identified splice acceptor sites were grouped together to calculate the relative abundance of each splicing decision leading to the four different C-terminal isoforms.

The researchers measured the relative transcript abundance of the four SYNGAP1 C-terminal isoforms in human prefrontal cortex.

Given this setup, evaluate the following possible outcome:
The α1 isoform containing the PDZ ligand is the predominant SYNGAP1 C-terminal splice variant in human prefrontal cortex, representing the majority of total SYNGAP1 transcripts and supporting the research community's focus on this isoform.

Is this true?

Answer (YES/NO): NO